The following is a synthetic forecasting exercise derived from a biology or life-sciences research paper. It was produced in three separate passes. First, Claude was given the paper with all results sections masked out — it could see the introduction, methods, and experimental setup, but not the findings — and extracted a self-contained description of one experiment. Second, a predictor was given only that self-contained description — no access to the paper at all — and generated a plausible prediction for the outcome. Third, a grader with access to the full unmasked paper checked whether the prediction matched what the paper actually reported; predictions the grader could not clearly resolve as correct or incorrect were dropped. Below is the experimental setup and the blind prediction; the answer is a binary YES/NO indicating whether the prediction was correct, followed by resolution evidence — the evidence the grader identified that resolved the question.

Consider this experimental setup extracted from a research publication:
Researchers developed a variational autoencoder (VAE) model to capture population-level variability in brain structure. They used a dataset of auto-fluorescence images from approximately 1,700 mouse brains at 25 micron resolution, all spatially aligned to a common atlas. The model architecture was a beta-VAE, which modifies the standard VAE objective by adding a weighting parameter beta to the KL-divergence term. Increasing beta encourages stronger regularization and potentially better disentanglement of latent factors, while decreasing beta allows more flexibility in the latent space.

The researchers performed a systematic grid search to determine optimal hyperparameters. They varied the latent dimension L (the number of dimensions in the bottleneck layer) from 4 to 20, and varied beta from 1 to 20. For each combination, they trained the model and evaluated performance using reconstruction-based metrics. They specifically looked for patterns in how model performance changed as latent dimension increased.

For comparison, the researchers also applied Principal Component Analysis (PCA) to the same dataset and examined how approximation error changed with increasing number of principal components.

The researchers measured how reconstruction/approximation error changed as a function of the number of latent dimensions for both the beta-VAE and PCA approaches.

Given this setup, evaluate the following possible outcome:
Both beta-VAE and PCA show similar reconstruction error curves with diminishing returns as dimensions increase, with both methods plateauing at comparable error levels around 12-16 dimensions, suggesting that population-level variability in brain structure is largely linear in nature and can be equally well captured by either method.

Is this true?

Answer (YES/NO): NO